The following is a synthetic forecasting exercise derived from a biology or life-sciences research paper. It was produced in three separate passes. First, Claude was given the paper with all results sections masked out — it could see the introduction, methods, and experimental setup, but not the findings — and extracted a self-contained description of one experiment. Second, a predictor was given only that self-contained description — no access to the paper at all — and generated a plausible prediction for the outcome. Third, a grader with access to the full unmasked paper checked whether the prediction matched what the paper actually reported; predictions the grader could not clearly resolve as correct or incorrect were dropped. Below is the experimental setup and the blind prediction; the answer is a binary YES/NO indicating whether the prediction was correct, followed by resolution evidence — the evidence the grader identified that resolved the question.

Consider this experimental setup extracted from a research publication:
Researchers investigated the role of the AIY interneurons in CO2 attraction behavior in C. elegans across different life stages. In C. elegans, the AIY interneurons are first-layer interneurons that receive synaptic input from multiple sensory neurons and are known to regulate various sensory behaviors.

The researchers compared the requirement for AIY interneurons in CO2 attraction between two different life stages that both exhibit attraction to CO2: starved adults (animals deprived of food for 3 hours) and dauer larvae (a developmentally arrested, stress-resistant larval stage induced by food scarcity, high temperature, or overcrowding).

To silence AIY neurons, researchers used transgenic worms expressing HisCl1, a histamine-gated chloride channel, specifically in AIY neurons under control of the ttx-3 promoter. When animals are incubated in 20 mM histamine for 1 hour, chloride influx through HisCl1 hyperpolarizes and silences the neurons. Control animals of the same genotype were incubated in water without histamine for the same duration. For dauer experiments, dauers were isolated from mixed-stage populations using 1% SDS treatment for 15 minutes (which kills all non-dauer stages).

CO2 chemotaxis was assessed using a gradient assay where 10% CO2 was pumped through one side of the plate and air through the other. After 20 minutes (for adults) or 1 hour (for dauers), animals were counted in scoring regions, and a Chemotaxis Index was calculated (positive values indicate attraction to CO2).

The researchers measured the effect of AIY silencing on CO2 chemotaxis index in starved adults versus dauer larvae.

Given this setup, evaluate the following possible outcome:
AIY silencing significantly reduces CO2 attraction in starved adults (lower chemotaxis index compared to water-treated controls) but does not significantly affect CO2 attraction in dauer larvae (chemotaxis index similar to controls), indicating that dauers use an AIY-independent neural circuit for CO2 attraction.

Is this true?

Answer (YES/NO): YES